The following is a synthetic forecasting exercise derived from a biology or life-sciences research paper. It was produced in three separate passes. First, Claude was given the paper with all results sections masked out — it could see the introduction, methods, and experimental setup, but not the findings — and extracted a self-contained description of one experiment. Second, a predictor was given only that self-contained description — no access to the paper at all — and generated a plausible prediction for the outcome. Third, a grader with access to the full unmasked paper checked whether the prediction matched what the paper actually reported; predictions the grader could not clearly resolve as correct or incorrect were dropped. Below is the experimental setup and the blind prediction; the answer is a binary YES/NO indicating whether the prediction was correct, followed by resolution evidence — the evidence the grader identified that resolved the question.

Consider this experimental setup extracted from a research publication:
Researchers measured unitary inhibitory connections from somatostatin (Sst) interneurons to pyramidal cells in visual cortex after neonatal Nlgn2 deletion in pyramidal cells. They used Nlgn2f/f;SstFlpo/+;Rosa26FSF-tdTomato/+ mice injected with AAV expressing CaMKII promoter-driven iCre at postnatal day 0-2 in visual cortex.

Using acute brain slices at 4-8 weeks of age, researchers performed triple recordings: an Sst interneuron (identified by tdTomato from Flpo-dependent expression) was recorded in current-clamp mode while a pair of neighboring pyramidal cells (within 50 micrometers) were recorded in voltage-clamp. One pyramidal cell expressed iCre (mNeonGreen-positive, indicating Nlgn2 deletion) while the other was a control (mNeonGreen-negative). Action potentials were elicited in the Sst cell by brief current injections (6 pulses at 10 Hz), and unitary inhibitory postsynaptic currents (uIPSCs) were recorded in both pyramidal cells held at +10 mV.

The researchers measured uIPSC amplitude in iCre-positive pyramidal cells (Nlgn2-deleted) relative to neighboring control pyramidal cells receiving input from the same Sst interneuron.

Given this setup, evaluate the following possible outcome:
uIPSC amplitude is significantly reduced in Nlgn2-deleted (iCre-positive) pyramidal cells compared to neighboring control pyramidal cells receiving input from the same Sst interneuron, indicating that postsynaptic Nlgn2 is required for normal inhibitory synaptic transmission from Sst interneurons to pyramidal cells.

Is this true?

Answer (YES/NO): YES